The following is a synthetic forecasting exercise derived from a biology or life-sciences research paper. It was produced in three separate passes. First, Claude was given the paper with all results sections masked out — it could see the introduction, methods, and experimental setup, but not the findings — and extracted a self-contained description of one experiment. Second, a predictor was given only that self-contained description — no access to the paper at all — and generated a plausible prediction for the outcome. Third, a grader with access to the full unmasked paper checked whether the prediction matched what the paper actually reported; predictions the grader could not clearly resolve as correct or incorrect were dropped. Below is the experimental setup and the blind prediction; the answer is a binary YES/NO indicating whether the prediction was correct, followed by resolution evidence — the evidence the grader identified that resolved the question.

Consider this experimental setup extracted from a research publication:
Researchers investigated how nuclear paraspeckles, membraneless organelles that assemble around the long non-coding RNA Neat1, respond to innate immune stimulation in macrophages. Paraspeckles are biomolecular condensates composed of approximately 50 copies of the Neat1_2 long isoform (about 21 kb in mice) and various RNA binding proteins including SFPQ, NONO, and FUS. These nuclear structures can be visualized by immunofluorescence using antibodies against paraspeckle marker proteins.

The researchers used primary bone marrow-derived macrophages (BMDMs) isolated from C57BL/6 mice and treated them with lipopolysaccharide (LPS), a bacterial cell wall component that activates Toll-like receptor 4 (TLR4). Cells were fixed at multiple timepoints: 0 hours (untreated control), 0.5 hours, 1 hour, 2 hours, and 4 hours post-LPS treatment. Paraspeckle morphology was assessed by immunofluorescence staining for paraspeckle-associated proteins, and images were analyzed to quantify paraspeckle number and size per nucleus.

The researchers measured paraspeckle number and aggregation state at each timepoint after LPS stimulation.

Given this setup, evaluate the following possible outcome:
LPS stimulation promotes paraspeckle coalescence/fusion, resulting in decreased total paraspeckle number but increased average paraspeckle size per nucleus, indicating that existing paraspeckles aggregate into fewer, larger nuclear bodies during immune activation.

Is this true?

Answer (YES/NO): NO